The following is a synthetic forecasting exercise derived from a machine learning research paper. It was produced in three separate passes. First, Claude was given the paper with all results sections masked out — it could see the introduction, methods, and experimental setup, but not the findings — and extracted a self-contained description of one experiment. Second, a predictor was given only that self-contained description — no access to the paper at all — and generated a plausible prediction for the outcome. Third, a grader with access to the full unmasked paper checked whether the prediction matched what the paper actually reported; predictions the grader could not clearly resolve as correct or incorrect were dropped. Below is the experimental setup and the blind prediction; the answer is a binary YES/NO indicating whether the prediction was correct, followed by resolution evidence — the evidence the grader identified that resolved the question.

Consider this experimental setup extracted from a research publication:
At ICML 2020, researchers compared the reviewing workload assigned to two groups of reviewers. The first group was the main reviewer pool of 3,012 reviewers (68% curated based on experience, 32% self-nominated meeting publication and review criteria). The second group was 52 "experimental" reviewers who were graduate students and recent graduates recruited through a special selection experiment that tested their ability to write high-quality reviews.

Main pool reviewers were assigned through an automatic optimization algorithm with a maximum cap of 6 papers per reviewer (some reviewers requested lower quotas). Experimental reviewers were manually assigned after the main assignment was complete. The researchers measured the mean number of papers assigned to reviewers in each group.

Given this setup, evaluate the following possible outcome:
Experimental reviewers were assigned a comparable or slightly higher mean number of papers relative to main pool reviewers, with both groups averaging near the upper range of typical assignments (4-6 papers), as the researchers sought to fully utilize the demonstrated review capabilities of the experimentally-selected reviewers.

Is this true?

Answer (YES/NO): NO